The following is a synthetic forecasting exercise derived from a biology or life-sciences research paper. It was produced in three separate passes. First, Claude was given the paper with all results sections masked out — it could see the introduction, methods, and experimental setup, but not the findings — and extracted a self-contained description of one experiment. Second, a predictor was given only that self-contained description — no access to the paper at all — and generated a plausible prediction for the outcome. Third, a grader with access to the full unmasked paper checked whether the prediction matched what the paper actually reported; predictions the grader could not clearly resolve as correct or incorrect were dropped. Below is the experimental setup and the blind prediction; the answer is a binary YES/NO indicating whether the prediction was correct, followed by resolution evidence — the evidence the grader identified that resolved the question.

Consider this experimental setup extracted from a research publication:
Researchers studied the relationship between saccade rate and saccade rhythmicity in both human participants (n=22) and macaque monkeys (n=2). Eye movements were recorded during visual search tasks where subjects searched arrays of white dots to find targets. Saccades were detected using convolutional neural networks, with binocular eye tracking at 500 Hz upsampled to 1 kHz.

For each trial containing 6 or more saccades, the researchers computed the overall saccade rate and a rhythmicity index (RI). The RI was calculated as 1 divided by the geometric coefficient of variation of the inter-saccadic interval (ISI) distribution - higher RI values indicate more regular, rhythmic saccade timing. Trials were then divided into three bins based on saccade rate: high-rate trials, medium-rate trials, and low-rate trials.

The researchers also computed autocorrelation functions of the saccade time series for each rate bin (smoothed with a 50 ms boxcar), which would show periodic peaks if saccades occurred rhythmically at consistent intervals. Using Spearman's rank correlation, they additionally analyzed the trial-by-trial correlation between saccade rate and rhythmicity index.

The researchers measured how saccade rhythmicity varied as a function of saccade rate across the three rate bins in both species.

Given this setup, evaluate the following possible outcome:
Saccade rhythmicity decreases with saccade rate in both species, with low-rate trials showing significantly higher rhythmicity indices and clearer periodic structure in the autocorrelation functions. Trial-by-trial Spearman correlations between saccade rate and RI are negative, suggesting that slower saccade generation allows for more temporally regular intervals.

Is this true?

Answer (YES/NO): NO